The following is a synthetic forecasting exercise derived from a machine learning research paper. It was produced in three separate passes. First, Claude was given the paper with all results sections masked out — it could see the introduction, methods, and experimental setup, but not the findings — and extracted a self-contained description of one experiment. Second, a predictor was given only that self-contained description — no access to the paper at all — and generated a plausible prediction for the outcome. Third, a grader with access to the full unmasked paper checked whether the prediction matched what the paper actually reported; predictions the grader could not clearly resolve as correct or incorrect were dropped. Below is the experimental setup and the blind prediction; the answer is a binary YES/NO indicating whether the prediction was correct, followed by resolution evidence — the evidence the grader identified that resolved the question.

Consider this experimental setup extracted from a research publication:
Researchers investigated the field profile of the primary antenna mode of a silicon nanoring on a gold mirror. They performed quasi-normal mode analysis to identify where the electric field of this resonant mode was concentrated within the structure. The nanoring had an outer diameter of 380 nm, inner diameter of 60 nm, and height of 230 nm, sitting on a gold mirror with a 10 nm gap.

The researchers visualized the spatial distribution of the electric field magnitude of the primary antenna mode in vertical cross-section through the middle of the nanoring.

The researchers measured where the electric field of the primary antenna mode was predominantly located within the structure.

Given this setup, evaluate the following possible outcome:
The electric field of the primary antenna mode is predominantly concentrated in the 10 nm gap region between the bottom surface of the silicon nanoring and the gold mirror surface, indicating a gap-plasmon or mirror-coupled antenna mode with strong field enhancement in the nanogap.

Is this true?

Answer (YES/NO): NO